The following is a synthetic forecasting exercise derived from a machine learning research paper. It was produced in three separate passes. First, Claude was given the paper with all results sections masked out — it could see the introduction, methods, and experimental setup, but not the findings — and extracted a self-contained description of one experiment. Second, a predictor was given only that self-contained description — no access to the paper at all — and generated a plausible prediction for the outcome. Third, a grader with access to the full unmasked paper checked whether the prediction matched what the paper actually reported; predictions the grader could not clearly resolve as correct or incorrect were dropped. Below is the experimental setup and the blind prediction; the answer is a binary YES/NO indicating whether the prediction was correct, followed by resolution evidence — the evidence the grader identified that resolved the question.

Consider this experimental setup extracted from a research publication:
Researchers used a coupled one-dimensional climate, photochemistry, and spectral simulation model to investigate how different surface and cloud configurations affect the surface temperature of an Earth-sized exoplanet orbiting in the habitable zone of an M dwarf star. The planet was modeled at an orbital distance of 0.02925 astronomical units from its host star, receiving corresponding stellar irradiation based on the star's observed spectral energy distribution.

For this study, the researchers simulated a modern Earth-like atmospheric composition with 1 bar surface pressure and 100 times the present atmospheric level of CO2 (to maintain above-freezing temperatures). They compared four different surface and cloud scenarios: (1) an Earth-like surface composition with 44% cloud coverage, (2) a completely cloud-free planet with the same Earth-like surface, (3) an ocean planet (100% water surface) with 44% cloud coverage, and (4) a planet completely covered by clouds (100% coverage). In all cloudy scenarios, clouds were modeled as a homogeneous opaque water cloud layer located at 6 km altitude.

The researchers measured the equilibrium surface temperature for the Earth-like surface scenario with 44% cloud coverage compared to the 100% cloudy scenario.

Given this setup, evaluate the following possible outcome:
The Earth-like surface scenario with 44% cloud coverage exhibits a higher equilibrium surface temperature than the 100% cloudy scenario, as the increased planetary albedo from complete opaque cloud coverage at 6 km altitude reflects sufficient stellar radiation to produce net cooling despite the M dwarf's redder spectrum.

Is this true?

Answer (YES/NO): YES